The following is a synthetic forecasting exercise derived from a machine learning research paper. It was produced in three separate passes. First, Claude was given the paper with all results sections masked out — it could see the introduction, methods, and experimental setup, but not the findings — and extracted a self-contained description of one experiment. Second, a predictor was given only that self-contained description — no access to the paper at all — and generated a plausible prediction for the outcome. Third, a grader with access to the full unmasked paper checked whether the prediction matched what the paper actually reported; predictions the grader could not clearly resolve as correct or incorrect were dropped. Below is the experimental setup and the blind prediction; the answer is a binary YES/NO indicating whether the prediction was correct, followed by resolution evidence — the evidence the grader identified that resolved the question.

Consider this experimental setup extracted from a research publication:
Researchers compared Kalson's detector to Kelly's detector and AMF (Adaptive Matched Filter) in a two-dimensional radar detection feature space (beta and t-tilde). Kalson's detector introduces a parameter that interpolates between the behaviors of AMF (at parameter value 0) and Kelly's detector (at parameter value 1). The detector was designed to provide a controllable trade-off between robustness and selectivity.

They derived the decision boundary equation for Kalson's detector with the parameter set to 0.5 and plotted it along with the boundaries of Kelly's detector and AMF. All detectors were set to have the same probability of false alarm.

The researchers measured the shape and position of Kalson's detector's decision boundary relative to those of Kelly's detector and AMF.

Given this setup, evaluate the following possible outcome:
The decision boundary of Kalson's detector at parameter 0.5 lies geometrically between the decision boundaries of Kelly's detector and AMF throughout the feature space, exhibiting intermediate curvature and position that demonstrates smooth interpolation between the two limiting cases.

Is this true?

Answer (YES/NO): NO